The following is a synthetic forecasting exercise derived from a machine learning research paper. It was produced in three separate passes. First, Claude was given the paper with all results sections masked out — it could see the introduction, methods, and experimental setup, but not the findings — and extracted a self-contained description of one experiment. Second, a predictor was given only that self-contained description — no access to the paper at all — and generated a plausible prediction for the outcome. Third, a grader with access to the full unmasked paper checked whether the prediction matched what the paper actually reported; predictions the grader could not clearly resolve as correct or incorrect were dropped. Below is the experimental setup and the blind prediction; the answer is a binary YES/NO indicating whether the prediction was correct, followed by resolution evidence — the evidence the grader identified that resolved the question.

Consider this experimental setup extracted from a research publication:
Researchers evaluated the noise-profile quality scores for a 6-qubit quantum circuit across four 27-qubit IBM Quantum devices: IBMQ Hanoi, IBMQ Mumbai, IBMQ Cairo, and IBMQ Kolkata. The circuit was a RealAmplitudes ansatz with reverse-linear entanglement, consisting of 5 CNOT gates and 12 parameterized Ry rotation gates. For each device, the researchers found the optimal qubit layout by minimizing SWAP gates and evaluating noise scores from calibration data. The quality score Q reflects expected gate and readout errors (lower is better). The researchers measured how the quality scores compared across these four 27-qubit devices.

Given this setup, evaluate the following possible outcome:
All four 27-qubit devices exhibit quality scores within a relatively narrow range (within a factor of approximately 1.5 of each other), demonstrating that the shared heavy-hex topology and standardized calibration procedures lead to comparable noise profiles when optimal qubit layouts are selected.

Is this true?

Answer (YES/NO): NO